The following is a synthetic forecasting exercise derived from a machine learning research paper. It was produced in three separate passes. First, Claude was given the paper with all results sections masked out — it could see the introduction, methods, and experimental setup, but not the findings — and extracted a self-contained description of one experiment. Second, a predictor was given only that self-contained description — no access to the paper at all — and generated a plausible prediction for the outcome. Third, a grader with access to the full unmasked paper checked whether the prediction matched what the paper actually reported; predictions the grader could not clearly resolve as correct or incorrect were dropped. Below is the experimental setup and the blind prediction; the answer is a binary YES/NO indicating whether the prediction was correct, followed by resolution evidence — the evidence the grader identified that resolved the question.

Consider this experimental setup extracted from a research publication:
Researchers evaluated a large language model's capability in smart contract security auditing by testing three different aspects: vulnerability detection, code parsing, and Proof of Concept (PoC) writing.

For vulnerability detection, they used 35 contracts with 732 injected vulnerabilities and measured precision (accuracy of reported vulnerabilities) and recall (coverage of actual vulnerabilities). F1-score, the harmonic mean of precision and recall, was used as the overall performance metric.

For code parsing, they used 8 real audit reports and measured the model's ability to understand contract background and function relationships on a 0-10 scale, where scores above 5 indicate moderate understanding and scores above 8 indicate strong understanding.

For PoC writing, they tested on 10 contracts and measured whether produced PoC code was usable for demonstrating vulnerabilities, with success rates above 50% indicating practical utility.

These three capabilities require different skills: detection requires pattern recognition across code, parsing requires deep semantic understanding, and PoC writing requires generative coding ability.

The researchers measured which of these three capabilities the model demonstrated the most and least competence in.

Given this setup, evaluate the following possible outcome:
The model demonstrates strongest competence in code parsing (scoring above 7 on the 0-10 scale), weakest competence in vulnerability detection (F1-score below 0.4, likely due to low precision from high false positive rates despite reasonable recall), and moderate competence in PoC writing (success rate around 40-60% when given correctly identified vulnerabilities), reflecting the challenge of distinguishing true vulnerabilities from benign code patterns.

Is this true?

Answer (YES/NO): NO